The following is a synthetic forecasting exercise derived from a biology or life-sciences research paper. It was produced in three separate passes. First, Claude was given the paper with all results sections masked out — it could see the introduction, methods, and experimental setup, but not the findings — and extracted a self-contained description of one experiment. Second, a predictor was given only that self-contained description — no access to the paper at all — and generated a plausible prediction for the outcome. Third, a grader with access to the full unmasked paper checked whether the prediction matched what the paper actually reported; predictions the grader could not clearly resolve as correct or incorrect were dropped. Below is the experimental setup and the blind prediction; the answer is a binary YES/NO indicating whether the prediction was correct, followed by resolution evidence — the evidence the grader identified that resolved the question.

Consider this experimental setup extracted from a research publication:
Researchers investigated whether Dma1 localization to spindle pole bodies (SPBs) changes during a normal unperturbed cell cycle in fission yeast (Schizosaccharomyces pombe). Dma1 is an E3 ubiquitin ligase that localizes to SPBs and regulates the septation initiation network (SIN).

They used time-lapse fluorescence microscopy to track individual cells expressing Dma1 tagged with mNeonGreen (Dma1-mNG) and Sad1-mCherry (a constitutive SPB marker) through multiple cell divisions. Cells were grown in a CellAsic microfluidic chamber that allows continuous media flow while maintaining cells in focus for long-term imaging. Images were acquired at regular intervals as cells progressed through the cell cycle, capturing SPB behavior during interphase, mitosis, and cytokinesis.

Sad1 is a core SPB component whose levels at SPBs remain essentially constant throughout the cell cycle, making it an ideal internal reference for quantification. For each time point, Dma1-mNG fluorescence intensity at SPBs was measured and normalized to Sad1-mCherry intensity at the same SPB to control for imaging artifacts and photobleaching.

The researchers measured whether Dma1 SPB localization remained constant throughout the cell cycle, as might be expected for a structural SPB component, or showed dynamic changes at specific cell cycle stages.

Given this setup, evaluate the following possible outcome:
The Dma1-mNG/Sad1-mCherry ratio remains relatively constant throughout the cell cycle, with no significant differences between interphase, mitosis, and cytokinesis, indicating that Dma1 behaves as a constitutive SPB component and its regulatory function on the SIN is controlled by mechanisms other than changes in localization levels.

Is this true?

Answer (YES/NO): NO